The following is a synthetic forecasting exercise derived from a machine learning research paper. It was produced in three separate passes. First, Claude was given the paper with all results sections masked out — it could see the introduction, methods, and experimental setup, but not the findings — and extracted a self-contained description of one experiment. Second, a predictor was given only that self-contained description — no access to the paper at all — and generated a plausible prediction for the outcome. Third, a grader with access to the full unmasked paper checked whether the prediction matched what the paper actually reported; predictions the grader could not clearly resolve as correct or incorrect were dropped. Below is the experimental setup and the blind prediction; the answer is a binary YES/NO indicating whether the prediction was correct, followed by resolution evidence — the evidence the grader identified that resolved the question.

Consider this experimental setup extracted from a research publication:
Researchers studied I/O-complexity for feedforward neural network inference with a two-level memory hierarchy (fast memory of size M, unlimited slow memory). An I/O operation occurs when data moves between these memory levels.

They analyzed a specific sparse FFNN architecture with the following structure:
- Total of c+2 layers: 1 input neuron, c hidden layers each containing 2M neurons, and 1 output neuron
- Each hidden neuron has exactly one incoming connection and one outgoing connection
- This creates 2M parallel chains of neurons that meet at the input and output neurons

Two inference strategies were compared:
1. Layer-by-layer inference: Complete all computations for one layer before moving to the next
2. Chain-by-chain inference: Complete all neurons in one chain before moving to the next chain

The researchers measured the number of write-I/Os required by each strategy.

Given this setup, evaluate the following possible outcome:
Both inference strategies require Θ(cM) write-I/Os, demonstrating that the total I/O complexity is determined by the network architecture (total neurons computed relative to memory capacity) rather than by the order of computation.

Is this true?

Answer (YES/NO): NO